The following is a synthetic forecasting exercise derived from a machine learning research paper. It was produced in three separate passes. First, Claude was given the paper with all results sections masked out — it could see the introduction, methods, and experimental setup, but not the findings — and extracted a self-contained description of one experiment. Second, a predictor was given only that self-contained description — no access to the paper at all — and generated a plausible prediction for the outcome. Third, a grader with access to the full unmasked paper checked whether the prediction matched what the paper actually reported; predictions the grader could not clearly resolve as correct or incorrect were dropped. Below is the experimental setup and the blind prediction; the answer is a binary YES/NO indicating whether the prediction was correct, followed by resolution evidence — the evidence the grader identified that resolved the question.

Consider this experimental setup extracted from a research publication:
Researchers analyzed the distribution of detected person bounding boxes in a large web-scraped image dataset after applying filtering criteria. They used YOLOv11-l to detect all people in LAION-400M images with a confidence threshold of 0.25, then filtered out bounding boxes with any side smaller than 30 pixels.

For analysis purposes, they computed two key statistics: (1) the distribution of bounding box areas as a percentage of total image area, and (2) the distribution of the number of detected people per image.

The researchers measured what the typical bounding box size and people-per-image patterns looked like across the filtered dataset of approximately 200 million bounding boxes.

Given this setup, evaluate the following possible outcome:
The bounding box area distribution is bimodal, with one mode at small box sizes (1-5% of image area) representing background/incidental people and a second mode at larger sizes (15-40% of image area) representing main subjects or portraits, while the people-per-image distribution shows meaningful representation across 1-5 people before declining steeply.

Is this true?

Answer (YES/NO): NO